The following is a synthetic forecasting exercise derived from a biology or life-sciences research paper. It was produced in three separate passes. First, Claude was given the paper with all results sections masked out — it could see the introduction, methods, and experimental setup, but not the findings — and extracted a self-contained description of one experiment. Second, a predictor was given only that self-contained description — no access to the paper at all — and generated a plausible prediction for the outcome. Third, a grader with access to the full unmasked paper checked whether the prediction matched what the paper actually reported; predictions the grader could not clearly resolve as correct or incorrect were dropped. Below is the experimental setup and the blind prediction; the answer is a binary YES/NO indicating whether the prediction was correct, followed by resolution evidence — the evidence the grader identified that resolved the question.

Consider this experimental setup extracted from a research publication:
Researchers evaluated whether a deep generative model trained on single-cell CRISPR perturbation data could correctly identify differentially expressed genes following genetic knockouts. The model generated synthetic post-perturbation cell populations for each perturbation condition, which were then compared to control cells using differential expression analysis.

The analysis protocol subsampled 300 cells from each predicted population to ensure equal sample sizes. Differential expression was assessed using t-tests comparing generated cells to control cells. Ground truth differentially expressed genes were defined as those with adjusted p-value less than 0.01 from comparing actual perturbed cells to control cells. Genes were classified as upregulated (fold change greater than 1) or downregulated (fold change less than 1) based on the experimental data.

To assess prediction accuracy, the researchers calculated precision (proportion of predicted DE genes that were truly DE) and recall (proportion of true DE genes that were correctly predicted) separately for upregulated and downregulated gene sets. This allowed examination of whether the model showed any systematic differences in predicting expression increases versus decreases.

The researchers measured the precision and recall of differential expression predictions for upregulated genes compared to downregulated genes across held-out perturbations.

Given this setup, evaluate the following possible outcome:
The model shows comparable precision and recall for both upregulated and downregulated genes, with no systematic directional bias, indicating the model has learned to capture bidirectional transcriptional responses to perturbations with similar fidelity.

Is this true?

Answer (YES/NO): NO